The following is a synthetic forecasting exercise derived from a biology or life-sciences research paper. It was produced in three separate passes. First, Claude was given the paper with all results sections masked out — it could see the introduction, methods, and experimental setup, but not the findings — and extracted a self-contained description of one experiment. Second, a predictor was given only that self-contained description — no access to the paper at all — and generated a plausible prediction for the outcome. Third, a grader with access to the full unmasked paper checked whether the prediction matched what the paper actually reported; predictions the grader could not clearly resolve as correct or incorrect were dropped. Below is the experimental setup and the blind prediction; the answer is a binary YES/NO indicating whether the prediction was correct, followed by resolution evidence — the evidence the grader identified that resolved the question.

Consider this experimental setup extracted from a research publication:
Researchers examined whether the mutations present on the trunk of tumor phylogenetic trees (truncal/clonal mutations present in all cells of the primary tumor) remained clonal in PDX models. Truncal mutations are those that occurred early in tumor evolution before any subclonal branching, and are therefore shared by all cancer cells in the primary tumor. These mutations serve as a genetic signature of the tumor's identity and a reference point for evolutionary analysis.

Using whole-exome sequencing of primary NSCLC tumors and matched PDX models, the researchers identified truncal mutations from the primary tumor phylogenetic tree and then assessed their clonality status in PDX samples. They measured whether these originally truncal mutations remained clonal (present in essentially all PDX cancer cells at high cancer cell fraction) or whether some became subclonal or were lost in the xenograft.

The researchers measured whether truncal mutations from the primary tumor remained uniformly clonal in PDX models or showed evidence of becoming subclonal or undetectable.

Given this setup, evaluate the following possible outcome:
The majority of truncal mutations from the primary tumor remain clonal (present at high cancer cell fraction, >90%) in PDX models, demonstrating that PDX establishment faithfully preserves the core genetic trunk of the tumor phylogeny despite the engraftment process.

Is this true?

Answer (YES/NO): YES